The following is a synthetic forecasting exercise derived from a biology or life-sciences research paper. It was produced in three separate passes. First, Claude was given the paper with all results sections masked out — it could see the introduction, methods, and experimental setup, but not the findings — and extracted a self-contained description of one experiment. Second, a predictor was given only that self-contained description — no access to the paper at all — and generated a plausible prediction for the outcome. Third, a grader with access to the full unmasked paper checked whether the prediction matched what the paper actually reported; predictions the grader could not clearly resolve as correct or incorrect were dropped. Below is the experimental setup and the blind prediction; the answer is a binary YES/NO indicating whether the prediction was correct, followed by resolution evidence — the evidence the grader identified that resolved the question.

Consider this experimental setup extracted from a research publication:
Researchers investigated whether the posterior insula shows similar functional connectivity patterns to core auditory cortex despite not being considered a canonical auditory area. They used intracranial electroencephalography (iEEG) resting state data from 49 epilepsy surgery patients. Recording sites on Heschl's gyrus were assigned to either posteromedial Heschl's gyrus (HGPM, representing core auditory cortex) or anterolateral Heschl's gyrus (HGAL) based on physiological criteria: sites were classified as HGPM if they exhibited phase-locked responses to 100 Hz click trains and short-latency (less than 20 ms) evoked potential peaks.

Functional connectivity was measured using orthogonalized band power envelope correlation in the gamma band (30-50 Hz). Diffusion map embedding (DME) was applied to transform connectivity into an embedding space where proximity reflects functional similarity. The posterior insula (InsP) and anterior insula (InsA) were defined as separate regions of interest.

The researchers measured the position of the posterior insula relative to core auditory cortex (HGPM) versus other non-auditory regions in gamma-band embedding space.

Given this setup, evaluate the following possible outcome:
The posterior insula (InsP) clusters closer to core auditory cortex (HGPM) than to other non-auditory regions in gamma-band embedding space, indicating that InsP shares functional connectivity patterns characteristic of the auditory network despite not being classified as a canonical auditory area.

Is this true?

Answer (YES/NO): NO